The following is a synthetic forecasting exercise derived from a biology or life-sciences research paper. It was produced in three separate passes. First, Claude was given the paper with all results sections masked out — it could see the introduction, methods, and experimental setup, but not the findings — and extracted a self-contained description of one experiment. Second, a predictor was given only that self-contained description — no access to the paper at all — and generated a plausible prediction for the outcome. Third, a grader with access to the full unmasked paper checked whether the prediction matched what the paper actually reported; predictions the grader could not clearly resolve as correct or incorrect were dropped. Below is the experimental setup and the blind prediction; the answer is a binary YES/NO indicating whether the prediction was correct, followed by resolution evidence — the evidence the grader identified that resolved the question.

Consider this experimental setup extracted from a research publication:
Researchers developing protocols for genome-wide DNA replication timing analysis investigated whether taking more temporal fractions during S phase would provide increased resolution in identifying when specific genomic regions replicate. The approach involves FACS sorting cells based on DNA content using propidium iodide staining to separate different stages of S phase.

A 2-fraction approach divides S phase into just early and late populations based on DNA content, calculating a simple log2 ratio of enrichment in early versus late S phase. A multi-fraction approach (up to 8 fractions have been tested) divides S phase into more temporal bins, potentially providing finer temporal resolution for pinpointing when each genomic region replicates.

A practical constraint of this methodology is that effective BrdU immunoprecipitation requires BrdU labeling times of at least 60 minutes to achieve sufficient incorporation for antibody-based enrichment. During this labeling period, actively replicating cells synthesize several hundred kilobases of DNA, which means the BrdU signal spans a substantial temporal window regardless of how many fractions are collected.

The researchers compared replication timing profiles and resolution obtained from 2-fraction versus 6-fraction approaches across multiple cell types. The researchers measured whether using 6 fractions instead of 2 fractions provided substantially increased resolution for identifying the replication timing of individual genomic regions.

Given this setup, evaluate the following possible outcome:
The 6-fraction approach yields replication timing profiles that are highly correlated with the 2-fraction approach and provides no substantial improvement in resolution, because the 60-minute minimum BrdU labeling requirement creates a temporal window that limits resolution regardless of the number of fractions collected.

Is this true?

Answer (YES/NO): YES